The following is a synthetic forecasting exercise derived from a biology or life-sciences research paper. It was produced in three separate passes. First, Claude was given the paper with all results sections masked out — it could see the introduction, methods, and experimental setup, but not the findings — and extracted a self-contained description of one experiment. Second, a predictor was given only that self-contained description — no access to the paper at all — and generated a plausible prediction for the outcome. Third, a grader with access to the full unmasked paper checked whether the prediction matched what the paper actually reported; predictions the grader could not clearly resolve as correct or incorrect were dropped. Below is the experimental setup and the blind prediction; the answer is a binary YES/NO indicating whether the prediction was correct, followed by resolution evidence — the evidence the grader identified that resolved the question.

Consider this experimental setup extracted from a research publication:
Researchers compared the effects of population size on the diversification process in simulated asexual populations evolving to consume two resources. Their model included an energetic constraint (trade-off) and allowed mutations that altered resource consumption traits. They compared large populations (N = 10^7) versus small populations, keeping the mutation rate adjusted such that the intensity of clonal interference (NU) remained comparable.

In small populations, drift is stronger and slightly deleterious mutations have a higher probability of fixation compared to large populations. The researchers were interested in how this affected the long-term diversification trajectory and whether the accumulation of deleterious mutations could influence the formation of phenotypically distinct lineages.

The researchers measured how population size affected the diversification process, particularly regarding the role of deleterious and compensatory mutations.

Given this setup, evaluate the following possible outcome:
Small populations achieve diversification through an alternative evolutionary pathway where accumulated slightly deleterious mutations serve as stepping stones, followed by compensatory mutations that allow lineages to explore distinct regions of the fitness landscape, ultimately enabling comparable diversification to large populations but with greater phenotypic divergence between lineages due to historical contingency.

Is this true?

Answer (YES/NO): YES